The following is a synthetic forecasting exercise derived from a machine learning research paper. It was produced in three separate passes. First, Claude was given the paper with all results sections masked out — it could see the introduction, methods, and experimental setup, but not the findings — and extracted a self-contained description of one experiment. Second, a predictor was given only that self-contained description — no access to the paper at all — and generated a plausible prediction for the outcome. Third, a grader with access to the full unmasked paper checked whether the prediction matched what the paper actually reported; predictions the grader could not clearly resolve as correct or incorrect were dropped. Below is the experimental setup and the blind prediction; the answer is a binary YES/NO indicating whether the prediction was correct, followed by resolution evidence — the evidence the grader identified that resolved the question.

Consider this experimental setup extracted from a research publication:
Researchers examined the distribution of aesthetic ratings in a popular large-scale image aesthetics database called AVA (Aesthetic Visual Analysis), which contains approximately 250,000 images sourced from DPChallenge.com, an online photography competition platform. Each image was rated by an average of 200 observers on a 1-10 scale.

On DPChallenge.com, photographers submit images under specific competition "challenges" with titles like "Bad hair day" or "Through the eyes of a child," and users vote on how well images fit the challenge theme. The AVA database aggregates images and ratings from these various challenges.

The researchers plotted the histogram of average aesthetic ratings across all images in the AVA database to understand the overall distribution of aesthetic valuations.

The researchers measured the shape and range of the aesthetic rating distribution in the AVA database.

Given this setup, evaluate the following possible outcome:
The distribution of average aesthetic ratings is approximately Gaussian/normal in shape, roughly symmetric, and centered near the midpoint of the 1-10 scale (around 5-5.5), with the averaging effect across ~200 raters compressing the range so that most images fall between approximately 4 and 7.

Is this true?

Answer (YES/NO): YES